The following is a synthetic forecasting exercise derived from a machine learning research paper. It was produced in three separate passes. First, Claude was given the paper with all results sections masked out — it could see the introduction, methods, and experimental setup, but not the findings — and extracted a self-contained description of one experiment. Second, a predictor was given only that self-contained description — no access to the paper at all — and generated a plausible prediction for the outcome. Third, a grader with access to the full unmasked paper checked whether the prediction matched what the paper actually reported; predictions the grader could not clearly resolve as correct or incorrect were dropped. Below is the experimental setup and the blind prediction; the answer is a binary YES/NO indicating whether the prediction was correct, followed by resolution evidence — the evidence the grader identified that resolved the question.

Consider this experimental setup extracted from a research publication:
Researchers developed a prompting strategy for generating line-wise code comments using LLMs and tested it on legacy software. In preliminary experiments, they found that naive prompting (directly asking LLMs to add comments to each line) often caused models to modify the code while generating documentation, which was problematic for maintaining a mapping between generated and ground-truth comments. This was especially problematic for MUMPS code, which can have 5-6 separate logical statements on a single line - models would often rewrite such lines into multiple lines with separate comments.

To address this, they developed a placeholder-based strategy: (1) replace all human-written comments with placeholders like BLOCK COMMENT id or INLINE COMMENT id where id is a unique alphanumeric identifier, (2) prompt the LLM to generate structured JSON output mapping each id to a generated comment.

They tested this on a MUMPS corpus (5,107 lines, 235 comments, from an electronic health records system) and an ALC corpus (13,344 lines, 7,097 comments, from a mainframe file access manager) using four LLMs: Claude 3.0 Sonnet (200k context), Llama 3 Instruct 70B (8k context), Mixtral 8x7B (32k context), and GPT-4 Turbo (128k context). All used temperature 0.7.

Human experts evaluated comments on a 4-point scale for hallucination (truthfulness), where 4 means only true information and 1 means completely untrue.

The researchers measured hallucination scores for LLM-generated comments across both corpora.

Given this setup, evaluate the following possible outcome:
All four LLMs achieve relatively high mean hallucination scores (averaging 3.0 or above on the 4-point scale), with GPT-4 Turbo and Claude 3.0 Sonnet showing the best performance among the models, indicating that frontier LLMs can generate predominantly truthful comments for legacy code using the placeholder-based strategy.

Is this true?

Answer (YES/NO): NO